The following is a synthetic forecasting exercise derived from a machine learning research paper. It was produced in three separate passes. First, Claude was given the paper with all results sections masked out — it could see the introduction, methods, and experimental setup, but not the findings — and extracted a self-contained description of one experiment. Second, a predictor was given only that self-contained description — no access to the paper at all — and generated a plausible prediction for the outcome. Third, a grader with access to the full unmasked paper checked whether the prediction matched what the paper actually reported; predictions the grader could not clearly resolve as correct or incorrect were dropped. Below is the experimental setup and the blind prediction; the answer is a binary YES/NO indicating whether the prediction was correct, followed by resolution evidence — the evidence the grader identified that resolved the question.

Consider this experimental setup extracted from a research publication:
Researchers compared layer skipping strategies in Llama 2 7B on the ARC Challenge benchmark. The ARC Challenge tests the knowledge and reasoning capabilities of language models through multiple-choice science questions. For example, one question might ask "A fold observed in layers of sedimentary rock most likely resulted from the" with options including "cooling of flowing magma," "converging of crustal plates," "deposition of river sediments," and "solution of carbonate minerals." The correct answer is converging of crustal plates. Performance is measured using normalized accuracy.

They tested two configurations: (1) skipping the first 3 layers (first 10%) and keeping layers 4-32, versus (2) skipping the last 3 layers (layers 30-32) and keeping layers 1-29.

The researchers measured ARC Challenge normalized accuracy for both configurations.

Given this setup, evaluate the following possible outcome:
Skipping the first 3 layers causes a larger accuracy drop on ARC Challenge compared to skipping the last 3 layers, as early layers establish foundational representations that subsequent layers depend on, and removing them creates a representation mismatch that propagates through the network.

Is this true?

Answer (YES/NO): YES